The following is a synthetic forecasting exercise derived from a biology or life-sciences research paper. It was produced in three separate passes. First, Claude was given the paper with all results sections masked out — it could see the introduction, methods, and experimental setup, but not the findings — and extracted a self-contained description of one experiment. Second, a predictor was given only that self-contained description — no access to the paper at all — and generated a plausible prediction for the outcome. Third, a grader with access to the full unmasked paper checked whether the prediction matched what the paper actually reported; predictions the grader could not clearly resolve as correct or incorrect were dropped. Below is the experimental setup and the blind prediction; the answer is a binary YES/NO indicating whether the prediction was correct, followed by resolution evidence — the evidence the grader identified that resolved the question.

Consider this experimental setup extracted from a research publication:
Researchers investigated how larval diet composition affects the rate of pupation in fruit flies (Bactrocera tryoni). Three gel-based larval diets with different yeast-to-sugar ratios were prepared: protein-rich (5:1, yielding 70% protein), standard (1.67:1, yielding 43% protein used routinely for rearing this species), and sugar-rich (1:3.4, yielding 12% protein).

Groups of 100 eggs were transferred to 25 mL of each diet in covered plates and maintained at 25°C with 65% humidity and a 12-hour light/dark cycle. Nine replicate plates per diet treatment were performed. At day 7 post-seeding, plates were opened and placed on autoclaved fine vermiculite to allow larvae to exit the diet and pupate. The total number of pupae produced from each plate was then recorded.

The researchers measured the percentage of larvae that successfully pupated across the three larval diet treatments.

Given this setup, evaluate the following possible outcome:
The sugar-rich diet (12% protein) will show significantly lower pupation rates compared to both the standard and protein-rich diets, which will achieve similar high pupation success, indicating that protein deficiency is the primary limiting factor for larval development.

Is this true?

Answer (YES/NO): NO